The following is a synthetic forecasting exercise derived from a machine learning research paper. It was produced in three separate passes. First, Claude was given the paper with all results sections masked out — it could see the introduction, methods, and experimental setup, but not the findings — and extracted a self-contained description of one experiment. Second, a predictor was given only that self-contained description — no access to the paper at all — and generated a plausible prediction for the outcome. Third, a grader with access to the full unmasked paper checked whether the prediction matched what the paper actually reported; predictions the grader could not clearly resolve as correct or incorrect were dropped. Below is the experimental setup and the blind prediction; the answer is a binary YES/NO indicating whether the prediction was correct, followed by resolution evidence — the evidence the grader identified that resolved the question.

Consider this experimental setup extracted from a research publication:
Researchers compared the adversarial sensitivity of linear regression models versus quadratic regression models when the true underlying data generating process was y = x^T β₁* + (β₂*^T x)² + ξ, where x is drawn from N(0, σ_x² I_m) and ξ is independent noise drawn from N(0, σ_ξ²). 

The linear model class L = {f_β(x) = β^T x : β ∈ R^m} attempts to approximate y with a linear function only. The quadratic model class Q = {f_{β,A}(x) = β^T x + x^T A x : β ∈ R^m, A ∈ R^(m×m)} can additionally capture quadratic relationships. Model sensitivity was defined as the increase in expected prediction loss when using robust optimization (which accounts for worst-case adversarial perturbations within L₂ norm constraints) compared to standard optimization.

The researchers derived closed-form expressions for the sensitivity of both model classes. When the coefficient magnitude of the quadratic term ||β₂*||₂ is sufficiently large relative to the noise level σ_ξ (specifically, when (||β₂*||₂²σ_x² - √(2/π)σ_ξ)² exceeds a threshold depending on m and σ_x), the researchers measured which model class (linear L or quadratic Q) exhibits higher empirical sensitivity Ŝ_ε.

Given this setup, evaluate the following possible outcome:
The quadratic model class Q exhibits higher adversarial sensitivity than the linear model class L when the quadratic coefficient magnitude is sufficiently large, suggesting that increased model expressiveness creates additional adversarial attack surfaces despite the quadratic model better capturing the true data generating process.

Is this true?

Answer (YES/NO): NO